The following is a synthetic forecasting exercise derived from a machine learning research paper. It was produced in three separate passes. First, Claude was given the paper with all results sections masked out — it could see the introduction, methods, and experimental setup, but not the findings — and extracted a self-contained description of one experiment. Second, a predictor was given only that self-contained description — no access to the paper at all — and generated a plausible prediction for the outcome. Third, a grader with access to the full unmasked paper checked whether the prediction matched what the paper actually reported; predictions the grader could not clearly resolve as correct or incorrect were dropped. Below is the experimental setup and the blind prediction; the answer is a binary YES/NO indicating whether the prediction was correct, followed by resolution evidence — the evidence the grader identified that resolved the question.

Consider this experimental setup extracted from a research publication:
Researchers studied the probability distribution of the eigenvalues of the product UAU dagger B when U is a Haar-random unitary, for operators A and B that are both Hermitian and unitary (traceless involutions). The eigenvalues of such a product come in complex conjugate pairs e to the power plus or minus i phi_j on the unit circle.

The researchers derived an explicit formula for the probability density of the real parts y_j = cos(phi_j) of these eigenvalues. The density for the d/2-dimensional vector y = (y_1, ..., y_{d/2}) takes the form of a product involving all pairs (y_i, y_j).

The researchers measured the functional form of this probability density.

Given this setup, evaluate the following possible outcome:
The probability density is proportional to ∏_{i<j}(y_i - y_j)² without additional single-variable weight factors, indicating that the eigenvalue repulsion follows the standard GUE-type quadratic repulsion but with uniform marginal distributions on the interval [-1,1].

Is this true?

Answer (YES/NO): YES